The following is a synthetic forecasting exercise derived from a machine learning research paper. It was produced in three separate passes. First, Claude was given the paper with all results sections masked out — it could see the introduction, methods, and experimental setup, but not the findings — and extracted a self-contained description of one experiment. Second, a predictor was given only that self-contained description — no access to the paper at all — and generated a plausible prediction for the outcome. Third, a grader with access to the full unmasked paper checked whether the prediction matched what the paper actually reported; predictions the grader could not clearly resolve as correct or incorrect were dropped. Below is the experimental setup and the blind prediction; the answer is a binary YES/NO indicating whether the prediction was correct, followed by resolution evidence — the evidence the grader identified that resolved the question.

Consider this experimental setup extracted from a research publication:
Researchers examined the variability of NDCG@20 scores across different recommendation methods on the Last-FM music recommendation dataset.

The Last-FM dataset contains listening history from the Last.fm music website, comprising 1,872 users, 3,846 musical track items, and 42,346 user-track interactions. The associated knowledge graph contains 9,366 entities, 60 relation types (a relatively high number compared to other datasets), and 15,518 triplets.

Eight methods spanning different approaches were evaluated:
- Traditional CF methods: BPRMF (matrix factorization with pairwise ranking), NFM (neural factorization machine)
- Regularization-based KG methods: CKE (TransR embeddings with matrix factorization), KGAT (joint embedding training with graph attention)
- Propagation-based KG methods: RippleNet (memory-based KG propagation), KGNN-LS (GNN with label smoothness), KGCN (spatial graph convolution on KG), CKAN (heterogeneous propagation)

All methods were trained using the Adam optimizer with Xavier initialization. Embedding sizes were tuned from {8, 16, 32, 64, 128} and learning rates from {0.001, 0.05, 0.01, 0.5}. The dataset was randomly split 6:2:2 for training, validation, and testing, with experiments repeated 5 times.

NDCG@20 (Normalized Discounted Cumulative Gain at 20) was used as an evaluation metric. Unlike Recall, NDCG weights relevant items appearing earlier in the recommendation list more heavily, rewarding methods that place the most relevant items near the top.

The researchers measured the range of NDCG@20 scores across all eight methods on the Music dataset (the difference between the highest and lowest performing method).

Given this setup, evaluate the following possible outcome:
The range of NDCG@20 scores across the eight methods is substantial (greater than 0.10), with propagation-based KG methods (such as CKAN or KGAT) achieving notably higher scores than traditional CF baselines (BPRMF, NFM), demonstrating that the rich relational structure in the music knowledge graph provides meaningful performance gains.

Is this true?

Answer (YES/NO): NO